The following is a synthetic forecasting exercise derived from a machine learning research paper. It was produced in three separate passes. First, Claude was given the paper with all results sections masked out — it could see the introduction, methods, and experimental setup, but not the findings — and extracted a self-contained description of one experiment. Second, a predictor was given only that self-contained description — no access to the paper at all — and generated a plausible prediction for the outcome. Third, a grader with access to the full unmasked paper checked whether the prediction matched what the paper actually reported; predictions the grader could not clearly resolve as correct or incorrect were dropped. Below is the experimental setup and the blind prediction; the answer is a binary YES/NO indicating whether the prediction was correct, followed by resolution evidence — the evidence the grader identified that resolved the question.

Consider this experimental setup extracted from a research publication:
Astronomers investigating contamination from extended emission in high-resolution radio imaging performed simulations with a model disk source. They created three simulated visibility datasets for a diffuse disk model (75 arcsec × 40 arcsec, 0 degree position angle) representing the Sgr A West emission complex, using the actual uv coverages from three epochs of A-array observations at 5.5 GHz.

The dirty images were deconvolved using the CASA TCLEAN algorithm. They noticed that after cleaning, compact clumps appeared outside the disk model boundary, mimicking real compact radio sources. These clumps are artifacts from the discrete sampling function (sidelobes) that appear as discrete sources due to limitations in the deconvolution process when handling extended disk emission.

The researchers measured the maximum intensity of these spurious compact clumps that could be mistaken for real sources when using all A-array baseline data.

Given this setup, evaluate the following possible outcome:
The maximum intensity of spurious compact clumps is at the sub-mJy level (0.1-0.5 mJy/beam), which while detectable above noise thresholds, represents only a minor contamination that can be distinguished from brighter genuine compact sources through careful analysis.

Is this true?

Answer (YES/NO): YES